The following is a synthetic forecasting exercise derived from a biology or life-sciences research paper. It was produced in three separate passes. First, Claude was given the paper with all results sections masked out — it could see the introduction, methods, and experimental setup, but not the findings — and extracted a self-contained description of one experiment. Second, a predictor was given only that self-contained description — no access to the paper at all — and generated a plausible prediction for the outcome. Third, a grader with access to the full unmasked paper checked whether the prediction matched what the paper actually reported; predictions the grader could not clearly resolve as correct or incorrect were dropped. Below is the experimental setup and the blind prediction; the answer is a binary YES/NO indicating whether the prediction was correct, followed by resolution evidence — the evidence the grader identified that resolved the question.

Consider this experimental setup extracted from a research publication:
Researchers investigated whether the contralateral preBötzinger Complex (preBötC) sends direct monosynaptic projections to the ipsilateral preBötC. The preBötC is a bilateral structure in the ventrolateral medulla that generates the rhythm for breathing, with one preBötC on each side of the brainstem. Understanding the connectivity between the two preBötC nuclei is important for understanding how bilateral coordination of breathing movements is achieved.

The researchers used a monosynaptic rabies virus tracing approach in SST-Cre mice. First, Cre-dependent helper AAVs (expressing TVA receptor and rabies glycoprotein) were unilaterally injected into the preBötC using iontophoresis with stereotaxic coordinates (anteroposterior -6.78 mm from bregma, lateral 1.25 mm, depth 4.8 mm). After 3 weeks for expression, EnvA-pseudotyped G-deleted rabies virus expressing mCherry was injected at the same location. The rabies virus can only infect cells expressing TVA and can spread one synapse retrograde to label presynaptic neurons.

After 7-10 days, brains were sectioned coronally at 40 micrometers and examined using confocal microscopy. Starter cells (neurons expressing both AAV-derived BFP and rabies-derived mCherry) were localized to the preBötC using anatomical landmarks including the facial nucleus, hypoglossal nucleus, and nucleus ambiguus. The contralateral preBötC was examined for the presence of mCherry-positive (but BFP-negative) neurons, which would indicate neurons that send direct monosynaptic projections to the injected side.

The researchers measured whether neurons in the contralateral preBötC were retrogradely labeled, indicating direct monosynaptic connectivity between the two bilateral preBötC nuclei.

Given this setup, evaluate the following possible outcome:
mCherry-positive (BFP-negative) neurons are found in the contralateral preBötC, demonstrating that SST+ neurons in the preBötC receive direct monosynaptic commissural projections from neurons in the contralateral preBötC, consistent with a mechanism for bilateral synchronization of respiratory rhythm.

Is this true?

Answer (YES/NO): YES